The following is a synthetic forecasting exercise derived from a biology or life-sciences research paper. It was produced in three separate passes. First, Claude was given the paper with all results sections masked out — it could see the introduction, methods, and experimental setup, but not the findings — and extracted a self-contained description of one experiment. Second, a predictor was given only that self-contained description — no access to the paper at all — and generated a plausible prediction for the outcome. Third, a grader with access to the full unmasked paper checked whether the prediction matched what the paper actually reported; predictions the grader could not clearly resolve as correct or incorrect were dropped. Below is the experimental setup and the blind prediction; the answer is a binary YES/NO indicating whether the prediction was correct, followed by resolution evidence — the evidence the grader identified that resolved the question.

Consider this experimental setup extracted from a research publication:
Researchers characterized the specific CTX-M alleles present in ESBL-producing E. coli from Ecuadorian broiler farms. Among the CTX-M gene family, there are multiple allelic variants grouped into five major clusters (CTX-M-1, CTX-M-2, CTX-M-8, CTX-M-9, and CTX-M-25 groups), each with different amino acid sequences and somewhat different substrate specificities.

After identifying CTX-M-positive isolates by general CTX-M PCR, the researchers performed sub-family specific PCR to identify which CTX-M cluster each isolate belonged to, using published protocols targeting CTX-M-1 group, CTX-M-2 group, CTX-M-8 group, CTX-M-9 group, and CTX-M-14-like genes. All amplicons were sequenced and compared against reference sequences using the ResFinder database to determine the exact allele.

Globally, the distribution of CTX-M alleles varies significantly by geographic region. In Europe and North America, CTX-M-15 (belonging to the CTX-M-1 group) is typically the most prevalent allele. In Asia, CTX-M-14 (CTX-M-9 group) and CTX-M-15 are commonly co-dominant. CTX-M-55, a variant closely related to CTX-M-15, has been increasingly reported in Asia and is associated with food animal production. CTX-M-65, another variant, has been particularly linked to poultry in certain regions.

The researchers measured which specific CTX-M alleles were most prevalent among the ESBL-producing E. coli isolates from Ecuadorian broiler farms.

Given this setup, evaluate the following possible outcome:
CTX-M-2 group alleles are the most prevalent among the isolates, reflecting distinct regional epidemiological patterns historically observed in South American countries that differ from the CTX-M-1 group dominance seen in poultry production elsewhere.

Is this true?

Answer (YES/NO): NO